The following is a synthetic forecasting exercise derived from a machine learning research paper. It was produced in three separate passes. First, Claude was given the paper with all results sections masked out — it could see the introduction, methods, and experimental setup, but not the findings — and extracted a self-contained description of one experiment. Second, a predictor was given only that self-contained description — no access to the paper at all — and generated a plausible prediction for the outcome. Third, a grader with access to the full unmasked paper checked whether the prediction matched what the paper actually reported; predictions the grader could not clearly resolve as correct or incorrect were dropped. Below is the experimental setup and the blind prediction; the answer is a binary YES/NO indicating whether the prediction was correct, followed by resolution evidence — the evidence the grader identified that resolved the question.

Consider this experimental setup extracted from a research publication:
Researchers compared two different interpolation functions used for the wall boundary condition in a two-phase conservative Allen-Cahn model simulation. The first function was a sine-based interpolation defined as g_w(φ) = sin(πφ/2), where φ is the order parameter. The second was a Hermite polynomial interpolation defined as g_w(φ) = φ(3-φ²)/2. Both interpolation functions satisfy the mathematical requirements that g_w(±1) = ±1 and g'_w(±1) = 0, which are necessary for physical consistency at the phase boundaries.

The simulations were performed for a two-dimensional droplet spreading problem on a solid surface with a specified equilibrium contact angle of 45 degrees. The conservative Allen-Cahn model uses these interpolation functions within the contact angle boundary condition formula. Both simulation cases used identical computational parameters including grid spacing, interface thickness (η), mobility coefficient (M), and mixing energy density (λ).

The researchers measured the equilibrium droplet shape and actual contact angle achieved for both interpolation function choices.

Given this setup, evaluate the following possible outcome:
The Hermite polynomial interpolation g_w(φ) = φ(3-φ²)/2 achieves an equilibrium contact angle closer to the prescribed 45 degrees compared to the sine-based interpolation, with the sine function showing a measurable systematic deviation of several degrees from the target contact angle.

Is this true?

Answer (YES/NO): NO